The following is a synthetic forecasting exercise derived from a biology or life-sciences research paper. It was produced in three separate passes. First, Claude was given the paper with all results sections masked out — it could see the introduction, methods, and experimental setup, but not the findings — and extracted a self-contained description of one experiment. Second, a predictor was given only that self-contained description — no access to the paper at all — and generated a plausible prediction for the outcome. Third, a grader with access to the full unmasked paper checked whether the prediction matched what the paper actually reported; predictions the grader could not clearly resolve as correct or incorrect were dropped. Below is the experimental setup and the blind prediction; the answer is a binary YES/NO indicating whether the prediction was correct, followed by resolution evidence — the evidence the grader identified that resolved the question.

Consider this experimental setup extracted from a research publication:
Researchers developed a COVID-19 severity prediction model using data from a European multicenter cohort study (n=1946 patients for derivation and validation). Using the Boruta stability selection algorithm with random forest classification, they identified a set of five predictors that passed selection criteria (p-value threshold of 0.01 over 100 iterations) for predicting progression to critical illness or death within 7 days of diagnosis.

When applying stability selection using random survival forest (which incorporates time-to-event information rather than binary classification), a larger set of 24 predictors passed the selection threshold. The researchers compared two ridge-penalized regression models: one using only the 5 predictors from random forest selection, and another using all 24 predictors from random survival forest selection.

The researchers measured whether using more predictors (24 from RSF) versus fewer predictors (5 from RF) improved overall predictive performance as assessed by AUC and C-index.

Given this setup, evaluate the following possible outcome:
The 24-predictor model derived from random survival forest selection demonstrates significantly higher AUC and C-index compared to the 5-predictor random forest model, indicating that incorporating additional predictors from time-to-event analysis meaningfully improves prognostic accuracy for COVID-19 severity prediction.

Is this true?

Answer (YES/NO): NO